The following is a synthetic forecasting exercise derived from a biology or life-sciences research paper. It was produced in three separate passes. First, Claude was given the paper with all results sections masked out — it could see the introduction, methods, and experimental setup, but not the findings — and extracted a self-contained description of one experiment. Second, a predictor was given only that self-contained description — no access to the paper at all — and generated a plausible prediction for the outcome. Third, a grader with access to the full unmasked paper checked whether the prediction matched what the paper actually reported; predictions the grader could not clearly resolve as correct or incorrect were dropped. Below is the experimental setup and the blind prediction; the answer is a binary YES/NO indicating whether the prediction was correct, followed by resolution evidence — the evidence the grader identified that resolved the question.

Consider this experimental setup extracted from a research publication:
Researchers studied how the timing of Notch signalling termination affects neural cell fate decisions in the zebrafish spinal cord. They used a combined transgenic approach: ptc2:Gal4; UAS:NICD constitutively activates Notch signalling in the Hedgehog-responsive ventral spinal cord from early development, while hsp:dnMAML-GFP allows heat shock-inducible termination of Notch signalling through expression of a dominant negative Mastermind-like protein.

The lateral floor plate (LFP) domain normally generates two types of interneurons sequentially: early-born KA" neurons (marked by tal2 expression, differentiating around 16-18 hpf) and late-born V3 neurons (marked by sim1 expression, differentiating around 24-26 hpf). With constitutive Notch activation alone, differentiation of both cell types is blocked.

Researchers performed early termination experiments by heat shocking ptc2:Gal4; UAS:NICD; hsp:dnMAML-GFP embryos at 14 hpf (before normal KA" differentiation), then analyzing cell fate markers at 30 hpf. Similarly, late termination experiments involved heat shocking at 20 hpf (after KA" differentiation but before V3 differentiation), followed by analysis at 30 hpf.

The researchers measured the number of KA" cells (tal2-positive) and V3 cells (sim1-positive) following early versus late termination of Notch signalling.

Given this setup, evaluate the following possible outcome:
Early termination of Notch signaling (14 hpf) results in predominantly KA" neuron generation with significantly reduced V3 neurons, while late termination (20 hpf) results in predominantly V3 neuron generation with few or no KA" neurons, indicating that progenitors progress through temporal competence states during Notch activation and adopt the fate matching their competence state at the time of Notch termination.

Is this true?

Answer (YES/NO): YES